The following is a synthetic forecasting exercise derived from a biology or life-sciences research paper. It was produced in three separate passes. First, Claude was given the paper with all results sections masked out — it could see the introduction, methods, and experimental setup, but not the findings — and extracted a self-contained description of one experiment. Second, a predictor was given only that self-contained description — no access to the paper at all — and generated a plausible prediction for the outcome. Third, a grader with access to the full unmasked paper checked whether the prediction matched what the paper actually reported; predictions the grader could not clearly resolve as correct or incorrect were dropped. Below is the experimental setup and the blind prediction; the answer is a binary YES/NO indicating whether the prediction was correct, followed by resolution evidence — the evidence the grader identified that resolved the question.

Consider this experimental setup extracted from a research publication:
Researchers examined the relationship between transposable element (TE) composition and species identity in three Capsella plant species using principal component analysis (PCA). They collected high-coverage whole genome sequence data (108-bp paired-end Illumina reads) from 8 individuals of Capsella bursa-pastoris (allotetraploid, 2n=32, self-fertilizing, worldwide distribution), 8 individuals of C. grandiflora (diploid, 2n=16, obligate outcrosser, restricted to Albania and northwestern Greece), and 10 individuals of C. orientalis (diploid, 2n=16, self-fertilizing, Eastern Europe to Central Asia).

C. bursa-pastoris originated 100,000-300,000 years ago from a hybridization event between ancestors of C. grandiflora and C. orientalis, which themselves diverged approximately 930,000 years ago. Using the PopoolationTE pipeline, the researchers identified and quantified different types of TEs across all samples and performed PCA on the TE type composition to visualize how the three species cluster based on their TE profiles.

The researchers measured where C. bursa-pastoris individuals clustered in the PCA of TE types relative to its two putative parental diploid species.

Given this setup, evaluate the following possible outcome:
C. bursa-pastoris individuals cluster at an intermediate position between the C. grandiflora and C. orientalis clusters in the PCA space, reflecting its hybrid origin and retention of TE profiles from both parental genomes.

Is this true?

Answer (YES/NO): YES